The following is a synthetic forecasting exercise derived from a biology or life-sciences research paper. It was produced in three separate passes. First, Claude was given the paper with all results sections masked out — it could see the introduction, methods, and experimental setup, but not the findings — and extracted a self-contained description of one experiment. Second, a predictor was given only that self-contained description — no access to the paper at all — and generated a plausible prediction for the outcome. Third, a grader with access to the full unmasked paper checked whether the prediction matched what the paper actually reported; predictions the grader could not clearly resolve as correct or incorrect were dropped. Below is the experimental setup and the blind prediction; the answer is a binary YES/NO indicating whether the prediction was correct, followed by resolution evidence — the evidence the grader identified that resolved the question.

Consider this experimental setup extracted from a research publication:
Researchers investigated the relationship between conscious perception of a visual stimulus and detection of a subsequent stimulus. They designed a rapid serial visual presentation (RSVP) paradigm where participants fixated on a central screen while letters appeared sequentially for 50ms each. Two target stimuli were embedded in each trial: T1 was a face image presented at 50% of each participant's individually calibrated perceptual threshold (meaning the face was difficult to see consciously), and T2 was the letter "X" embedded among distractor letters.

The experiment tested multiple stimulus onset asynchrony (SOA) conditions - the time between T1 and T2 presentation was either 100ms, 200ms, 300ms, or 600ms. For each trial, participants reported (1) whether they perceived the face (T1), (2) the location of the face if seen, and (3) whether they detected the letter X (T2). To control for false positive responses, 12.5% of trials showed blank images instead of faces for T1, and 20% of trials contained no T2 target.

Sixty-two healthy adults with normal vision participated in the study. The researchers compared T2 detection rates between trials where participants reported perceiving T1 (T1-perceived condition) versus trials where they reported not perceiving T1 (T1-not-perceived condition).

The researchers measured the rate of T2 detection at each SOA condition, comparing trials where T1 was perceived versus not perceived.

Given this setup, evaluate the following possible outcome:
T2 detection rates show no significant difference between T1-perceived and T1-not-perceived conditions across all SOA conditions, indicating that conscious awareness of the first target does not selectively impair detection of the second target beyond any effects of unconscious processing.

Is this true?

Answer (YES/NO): NO